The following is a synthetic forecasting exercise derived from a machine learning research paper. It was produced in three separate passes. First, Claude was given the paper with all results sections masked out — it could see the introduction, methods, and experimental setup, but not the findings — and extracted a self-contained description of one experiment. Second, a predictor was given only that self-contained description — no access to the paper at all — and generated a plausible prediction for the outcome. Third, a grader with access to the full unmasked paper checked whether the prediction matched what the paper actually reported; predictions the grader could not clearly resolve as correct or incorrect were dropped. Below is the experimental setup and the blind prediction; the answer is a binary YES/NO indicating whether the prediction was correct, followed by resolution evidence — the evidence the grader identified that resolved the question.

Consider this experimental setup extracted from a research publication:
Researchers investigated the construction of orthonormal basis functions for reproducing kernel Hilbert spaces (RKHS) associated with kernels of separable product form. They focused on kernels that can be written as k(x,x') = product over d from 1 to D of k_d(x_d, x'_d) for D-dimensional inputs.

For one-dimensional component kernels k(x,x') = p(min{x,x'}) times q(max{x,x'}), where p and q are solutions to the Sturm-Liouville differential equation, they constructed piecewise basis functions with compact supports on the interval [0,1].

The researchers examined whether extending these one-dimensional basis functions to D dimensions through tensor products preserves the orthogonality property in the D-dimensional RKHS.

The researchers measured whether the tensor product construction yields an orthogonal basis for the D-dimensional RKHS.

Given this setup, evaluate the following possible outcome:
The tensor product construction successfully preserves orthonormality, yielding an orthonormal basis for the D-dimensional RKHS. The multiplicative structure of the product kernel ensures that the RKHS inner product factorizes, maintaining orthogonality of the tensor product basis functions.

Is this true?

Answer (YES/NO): YES